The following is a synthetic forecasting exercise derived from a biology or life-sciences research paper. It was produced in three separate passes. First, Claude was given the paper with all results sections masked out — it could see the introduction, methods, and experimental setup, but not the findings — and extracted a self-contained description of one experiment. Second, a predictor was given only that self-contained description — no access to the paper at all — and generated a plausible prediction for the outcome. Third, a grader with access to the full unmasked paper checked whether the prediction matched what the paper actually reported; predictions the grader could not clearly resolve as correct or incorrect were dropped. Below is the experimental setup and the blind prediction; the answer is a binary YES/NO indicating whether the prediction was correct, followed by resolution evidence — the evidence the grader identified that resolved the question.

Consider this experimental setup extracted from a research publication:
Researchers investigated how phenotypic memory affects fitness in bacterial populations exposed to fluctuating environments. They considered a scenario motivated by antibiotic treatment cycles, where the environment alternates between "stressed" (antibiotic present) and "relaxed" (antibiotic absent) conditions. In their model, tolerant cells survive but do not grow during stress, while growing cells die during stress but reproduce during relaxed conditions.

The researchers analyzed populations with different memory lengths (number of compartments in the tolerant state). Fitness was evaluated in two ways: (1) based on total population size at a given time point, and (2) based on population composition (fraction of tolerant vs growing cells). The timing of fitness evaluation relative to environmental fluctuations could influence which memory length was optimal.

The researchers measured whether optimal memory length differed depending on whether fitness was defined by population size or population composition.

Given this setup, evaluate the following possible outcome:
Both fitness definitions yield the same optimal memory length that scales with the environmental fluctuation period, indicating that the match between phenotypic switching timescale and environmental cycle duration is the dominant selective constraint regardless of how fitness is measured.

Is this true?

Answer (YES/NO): NO